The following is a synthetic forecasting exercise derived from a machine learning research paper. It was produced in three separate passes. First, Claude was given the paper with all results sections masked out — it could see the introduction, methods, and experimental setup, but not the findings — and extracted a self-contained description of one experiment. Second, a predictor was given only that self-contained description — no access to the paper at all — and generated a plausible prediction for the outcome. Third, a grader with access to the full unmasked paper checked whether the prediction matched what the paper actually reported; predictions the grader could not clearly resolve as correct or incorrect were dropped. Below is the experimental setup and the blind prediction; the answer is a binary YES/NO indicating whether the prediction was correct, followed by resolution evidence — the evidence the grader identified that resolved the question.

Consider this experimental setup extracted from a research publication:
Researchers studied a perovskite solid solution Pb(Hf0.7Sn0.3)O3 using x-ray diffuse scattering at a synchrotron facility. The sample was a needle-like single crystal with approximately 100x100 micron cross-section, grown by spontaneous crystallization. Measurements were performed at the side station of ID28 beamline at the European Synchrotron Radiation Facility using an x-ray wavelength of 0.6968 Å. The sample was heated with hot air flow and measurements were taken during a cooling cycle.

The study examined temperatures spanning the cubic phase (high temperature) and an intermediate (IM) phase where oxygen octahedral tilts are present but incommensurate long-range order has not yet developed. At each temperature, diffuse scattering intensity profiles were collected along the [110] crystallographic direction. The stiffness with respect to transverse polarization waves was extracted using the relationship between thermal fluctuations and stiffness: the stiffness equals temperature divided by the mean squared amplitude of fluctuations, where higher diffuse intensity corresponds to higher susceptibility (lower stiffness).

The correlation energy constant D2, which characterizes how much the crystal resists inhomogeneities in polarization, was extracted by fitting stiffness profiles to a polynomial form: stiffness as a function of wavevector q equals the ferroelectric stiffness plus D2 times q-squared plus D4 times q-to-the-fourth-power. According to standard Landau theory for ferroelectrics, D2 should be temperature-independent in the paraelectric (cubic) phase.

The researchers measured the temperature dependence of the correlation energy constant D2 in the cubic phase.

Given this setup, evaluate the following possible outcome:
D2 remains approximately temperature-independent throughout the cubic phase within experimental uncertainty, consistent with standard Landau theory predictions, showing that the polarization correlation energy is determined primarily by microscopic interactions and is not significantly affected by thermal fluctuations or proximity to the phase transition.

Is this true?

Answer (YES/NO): NO